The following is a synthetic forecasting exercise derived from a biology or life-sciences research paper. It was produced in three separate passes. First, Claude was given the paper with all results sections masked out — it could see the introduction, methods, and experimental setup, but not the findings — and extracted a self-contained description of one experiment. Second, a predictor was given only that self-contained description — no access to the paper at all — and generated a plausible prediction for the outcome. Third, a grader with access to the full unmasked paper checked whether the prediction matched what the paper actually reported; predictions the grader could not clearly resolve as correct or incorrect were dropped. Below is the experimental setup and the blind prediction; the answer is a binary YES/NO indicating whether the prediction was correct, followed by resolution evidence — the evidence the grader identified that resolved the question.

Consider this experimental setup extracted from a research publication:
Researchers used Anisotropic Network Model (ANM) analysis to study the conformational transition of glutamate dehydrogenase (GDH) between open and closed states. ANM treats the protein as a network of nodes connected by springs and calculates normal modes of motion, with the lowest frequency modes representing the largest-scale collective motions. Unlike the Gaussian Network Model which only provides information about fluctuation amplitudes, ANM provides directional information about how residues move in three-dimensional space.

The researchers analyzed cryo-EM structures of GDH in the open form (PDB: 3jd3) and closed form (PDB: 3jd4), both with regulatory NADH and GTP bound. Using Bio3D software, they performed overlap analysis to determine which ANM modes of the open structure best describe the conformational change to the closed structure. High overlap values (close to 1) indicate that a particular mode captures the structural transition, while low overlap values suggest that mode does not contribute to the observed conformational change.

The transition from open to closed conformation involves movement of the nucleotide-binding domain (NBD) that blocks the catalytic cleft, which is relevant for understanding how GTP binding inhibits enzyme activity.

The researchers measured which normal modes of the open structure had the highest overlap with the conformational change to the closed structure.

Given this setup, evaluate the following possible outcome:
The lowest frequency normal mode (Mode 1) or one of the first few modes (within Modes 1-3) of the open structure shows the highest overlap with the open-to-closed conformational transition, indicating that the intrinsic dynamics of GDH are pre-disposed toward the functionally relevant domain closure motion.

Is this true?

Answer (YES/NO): YES